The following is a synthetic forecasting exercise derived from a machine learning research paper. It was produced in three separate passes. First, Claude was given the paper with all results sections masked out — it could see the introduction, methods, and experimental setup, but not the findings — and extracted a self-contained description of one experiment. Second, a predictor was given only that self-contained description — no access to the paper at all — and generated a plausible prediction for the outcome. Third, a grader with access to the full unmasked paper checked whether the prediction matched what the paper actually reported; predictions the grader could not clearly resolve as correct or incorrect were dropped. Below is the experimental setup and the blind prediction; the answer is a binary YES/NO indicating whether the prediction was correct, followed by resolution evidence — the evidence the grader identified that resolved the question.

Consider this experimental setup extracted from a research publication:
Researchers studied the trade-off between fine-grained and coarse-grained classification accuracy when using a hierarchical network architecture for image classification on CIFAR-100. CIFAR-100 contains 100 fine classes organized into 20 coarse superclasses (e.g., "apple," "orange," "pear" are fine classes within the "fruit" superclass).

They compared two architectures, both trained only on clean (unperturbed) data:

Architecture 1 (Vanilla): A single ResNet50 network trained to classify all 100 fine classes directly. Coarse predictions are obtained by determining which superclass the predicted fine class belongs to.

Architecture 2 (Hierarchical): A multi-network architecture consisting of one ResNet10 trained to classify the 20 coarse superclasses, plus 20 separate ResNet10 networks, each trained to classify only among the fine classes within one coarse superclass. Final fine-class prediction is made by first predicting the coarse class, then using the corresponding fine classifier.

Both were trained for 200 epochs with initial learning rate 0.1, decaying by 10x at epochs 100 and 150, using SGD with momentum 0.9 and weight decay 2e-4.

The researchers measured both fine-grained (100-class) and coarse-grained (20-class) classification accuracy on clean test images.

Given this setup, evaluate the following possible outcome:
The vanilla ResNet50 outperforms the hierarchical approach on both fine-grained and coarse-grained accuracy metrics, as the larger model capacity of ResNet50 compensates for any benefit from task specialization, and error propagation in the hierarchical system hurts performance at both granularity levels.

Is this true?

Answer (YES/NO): YES